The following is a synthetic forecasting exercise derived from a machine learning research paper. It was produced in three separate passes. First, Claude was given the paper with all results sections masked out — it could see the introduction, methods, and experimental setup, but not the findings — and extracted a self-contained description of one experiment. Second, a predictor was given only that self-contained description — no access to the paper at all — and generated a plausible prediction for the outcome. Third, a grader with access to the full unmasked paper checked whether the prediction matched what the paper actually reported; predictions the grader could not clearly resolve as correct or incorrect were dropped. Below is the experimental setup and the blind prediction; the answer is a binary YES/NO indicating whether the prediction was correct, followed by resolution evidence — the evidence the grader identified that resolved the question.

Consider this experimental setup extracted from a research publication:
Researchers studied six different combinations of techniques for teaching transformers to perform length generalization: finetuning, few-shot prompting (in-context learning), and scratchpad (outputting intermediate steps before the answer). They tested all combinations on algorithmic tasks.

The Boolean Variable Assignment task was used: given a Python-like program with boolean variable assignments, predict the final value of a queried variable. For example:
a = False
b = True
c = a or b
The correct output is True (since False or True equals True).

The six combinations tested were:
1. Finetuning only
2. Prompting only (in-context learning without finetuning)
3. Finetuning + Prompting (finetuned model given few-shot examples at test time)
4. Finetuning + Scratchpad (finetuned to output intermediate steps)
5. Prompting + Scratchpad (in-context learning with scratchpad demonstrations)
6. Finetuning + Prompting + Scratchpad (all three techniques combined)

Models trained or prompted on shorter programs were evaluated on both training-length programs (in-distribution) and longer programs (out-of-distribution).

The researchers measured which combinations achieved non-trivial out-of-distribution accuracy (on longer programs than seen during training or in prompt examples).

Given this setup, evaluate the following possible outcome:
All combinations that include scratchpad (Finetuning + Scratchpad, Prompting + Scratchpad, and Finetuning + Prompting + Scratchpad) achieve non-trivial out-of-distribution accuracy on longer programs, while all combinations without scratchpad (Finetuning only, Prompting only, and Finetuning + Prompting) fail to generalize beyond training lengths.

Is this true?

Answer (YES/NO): NO